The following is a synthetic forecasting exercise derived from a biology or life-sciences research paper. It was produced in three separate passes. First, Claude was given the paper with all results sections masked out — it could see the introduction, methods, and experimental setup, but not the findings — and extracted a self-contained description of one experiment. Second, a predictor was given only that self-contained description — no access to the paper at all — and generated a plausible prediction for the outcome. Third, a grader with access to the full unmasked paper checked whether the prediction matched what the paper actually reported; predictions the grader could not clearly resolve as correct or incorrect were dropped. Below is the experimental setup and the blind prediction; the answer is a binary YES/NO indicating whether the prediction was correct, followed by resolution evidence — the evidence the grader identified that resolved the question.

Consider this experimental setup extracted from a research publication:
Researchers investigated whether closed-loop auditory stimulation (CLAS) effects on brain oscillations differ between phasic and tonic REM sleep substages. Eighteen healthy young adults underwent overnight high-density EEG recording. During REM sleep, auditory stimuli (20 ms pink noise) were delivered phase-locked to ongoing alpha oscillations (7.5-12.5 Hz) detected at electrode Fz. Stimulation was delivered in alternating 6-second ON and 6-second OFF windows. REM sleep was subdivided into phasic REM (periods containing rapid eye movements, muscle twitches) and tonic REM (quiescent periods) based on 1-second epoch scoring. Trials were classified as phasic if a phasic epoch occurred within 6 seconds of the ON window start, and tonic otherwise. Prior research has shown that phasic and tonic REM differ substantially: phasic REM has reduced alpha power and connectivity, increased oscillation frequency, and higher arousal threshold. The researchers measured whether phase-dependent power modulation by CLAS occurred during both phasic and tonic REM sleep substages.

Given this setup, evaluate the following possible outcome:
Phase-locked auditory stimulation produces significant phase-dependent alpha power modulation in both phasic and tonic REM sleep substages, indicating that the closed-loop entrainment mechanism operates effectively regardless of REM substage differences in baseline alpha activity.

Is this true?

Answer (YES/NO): YES